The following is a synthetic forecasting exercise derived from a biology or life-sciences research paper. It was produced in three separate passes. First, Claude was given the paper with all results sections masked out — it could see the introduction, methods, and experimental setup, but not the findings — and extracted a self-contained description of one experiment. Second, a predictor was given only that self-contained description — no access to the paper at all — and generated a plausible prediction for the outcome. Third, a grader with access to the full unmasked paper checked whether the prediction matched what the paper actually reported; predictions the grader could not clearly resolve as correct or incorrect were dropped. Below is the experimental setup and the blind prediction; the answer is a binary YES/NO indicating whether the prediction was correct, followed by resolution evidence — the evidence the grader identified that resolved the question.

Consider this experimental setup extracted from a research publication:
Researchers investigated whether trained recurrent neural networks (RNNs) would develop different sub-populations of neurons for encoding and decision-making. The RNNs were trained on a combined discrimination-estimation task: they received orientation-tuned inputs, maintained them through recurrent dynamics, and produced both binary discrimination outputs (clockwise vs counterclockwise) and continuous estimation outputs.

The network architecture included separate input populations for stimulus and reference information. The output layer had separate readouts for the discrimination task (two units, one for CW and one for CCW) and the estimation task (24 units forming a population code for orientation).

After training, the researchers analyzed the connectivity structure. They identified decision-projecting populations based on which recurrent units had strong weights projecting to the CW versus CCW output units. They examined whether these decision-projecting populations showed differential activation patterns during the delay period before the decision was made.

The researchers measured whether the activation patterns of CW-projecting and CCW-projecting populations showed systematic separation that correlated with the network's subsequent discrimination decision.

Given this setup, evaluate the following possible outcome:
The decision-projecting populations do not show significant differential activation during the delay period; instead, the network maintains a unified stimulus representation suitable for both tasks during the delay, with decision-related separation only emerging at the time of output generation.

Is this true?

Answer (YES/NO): NO